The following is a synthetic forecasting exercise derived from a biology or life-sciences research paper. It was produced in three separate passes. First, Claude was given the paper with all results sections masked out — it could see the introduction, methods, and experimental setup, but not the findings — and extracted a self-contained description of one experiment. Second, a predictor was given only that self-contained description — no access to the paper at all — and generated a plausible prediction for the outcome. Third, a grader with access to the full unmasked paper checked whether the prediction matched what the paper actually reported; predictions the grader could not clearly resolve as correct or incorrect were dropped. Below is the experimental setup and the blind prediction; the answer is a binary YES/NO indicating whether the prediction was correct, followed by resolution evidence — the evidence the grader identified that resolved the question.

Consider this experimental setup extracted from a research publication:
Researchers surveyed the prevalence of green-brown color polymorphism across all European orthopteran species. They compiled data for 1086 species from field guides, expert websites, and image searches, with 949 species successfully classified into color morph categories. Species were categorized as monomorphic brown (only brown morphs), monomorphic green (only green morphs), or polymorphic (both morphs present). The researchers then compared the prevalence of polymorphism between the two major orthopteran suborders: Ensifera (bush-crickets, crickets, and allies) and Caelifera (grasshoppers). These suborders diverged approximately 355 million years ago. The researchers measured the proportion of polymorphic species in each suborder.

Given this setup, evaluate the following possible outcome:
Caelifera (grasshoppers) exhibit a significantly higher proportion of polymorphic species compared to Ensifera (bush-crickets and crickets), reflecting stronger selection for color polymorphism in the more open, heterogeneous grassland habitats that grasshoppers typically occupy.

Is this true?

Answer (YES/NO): NO